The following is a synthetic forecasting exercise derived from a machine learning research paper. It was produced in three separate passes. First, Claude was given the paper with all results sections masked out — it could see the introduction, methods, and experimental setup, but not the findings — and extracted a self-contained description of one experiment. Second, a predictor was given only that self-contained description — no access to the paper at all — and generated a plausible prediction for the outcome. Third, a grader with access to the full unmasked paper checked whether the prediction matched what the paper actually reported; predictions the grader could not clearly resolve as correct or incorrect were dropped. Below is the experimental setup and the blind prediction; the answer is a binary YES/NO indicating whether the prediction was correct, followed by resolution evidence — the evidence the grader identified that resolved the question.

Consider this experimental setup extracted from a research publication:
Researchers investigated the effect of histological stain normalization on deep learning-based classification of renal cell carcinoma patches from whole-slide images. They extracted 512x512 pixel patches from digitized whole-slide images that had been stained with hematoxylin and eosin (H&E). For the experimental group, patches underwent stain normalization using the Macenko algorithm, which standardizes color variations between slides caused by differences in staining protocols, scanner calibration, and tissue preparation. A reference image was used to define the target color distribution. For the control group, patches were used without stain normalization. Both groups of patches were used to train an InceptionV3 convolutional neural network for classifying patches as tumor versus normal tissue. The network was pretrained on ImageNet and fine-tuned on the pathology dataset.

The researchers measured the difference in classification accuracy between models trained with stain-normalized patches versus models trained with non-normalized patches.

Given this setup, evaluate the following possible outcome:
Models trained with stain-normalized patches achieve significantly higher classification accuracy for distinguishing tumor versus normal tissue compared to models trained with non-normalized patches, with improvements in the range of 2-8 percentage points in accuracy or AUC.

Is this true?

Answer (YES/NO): NO